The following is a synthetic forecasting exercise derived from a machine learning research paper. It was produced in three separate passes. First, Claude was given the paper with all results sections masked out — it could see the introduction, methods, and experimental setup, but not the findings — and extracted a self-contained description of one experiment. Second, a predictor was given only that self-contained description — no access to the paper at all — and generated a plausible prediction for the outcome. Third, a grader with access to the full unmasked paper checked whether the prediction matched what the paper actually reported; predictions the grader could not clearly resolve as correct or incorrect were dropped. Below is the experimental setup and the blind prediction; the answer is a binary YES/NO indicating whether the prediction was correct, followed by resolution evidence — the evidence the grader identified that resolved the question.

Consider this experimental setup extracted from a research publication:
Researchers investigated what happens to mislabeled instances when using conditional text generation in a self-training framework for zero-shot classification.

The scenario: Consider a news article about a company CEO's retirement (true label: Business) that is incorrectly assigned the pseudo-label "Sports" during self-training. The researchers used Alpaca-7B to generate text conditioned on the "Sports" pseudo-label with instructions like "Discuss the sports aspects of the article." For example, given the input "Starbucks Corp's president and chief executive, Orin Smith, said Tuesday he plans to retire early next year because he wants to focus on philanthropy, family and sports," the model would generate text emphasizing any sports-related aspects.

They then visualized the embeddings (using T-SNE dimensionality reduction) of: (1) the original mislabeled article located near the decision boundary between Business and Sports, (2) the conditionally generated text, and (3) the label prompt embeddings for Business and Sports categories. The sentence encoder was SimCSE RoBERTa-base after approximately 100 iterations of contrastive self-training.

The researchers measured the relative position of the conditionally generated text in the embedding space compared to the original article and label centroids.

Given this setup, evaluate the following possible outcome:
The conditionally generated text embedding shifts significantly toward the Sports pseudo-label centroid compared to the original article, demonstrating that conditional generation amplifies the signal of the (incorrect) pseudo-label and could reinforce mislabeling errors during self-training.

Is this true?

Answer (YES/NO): NO